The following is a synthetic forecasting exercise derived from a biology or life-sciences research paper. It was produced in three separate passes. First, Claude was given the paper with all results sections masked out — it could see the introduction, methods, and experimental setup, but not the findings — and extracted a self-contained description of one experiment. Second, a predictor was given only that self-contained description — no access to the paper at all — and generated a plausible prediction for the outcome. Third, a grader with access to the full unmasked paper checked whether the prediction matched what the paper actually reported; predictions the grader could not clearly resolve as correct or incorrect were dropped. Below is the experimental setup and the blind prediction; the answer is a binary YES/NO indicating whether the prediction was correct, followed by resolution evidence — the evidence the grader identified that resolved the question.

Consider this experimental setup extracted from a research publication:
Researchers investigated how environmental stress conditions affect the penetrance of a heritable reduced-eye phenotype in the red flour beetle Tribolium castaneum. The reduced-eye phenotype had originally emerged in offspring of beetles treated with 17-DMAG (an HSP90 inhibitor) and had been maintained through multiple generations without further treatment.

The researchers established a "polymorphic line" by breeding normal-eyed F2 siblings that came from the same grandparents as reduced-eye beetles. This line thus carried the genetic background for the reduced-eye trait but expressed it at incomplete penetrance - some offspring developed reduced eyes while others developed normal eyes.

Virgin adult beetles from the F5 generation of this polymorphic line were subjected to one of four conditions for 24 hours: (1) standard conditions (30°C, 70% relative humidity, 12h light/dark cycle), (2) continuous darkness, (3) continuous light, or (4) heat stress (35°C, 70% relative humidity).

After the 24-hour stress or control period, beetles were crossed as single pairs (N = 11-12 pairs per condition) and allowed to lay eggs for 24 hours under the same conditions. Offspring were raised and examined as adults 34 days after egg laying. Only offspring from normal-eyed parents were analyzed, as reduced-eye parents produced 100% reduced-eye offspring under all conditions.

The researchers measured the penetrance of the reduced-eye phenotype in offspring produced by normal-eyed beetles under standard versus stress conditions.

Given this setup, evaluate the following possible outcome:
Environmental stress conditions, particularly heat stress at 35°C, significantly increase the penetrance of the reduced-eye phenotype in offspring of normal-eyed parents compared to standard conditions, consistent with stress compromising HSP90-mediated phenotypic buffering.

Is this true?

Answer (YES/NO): NO